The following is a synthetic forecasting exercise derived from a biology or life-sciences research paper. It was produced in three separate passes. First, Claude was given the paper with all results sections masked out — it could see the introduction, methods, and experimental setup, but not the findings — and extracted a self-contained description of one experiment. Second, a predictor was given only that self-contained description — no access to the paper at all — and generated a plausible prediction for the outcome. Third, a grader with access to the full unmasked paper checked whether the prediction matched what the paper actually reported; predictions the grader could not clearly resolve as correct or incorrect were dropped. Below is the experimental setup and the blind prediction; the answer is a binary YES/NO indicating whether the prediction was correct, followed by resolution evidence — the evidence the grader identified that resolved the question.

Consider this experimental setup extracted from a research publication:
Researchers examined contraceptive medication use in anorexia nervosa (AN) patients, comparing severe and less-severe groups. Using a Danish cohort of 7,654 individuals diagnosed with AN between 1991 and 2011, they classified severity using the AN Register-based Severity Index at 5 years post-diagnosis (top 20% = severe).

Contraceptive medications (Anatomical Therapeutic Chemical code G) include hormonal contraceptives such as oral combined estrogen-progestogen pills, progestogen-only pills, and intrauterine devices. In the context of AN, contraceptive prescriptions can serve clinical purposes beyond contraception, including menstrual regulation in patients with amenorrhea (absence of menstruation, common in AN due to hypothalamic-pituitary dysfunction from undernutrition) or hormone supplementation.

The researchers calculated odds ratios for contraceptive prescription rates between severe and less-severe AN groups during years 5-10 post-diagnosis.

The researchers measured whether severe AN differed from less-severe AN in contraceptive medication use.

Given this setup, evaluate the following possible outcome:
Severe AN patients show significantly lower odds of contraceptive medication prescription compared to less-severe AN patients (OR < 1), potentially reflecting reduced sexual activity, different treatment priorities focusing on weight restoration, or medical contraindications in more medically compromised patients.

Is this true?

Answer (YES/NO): YES